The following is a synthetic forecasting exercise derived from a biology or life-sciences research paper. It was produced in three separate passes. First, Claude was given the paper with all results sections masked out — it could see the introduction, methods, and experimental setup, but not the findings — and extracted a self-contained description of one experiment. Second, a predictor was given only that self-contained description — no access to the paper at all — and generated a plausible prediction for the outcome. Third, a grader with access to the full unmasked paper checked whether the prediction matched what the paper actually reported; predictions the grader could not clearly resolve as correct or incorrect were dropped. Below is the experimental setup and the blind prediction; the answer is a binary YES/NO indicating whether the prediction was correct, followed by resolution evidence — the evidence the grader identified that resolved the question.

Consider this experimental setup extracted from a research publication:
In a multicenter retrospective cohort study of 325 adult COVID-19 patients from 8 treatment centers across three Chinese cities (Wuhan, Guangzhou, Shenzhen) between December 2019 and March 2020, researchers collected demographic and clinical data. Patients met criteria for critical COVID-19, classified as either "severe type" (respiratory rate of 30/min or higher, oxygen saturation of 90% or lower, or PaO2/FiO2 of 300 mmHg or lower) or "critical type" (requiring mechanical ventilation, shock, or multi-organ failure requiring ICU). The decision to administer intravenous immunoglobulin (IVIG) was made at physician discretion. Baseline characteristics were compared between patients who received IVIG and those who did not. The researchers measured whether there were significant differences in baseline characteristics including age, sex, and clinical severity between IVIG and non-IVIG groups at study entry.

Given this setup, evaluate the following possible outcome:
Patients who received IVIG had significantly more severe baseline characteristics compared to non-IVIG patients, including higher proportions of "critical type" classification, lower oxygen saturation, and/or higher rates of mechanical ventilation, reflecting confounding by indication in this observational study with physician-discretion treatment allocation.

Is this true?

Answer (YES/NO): NO